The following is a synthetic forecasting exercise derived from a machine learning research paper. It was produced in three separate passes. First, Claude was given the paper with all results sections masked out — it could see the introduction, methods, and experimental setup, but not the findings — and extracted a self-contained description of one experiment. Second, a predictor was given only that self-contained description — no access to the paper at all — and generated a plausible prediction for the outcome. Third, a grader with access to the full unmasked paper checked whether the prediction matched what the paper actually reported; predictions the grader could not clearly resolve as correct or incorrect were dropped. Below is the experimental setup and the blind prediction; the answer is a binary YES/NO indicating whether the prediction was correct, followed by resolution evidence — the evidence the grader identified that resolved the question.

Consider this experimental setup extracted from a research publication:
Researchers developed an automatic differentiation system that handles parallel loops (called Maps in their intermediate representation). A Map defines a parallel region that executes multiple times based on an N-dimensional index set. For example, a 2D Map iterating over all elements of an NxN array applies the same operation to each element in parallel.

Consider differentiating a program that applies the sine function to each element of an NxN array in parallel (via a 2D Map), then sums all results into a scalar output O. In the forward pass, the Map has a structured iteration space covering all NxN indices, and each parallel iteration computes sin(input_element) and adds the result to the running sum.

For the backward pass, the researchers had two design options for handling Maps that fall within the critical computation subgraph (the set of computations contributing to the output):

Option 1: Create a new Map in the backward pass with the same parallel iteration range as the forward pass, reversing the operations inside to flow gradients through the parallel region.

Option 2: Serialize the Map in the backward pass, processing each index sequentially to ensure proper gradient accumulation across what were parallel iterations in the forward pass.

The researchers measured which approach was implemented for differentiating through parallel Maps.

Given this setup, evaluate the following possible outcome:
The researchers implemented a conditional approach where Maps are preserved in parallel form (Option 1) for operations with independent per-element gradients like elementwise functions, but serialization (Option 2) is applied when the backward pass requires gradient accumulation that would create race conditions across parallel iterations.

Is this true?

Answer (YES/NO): NO